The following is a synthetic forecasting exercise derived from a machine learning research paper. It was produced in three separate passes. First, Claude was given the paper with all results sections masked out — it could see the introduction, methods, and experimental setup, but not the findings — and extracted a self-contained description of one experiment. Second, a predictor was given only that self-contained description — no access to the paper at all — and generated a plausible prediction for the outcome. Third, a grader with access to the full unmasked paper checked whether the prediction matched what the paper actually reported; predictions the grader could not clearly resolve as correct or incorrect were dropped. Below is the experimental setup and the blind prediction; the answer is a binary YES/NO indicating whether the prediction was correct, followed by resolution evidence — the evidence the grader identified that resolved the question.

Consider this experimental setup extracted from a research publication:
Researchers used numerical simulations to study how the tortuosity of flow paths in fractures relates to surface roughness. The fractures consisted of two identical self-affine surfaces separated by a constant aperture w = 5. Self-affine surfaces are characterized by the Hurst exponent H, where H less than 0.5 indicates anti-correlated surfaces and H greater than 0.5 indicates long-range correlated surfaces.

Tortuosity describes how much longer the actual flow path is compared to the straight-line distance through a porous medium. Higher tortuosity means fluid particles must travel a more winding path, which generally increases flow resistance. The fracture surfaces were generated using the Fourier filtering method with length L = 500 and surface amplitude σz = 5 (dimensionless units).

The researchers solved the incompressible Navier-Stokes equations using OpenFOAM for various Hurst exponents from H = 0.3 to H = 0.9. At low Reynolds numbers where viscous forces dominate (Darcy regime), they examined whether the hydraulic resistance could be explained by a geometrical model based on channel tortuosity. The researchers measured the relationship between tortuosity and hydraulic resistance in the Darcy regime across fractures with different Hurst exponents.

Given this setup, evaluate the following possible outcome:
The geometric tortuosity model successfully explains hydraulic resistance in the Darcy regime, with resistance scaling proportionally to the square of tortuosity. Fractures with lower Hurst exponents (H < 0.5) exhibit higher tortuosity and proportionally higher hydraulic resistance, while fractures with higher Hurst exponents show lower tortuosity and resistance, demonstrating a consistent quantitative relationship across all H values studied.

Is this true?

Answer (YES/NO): NO